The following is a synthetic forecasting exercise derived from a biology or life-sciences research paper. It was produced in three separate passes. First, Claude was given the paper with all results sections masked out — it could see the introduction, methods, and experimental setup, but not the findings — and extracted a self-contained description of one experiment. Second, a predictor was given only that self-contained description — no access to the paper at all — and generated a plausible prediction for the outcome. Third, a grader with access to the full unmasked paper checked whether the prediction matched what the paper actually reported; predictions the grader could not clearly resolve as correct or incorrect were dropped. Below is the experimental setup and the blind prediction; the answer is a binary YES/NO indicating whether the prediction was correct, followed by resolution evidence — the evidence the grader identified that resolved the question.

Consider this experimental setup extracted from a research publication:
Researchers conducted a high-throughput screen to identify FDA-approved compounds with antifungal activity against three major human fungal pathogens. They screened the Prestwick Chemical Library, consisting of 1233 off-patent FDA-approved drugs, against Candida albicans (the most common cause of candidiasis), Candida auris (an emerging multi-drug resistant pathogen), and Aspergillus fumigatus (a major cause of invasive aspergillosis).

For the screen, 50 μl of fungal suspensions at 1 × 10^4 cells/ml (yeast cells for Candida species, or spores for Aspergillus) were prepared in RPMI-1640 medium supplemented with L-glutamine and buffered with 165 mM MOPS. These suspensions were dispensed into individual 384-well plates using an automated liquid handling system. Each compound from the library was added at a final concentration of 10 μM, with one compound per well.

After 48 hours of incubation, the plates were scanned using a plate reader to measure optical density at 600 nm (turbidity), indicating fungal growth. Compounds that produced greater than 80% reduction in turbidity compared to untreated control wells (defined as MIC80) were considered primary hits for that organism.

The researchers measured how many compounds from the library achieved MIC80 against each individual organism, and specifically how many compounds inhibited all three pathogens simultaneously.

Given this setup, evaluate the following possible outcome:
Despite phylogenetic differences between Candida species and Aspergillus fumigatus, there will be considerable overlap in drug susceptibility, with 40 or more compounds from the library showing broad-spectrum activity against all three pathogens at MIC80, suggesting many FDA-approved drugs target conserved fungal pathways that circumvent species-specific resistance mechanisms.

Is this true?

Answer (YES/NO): NO